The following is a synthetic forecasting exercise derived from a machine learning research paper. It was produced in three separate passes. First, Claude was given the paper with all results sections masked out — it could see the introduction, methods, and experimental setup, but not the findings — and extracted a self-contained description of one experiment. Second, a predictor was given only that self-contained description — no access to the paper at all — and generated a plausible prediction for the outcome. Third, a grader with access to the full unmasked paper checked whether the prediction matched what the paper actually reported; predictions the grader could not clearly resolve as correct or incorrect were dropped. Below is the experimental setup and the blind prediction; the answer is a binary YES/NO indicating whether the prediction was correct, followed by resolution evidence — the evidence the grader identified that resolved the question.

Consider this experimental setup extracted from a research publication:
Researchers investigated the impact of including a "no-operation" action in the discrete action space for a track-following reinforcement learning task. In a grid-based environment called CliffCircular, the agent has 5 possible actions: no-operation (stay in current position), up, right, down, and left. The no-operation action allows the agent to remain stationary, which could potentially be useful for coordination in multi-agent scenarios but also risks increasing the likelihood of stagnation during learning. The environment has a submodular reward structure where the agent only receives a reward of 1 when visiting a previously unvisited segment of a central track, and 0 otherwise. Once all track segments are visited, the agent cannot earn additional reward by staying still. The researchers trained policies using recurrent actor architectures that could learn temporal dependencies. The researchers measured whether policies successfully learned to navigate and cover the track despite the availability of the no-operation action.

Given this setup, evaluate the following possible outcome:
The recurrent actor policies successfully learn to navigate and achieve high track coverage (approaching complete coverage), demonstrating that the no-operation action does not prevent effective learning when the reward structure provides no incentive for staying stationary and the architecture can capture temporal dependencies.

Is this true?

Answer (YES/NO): YES